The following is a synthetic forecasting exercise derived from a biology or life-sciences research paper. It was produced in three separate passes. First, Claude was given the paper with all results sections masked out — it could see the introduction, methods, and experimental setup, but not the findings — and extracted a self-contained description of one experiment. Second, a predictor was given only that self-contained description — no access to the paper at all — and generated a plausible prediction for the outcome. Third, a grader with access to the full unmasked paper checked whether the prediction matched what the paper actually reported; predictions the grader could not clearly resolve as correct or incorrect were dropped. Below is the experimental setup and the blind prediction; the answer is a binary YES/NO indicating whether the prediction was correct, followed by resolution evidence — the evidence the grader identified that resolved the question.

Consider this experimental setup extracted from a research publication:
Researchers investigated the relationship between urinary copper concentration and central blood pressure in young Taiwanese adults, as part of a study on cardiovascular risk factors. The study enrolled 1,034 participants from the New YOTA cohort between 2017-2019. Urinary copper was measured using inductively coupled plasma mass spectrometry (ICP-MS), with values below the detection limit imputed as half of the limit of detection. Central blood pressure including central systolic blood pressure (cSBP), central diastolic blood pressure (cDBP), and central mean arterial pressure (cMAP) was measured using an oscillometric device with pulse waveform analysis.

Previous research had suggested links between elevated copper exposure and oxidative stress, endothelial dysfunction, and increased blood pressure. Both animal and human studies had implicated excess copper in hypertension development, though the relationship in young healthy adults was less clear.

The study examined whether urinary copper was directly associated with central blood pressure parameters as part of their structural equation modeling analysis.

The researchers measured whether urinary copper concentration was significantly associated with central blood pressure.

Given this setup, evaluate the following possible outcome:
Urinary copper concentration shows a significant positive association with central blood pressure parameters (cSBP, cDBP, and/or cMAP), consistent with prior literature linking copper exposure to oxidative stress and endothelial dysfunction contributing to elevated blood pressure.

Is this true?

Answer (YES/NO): YES